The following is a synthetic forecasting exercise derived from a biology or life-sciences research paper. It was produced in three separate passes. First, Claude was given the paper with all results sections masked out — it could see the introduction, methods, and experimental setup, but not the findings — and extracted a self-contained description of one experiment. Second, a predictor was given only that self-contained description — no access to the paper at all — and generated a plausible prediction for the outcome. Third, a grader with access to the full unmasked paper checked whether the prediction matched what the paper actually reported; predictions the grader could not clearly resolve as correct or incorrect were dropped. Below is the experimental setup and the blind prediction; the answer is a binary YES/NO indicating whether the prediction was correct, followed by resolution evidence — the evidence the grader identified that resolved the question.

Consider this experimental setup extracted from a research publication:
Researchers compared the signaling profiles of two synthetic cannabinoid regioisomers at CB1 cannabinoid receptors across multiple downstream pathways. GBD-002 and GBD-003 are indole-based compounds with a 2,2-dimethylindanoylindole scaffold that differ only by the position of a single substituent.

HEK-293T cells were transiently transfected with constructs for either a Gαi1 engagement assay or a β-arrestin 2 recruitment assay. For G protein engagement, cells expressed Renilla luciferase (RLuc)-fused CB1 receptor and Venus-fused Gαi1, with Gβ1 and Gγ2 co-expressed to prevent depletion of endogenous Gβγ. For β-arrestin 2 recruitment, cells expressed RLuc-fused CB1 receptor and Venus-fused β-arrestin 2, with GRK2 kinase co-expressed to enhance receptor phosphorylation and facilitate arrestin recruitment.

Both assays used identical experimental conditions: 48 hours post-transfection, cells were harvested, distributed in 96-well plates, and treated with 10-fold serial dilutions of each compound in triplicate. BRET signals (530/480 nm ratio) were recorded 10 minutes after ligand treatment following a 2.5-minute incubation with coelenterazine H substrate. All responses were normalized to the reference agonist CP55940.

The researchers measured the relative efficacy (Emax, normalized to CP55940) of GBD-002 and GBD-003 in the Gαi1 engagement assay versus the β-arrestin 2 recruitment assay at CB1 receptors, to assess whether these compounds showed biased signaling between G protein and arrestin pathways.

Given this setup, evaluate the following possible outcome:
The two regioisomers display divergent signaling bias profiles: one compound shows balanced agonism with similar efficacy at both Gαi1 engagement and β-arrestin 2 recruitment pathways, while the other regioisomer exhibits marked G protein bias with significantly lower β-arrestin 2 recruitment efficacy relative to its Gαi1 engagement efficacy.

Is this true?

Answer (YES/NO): NO